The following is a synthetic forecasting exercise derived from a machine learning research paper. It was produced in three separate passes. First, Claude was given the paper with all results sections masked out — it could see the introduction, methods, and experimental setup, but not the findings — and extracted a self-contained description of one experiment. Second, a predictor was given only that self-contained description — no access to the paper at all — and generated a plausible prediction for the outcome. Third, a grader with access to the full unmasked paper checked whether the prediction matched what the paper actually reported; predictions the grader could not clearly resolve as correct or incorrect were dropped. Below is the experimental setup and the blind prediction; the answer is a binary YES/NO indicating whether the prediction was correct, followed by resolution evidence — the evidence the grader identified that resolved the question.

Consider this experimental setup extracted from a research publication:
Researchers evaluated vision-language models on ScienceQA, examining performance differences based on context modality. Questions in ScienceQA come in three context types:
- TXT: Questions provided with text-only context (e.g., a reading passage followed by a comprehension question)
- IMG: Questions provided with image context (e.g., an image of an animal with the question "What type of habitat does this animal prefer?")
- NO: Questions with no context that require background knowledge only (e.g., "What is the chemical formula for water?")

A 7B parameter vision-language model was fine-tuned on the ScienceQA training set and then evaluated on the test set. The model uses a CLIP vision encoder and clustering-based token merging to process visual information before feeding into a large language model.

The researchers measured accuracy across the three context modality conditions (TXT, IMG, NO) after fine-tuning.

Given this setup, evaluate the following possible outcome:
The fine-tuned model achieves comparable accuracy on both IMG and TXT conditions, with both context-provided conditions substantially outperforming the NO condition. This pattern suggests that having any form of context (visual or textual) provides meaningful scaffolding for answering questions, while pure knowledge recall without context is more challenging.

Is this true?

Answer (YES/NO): NO